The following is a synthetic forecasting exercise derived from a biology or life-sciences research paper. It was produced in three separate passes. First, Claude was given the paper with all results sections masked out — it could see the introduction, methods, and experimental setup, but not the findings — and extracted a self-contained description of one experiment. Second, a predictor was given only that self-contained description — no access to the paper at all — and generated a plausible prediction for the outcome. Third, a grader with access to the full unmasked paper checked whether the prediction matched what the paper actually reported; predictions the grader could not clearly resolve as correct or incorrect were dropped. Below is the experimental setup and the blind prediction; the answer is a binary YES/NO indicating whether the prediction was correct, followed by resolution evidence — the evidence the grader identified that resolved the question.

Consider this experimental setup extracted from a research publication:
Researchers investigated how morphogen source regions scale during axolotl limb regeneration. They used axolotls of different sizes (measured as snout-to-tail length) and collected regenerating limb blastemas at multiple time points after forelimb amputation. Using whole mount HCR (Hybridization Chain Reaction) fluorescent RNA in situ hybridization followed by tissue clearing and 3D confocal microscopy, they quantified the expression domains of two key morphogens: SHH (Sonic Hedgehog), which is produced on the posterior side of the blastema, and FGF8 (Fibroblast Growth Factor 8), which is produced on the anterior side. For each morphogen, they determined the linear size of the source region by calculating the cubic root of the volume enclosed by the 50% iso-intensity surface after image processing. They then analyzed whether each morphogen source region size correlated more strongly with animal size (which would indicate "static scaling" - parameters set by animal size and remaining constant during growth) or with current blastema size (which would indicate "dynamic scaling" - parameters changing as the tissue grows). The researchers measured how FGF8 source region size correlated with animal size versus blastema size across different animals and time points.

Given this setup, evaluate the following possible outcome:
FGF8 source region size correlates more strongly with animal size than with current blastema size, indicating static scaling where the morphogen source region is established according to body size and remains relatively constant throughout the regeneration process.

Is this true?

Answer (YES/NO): YES